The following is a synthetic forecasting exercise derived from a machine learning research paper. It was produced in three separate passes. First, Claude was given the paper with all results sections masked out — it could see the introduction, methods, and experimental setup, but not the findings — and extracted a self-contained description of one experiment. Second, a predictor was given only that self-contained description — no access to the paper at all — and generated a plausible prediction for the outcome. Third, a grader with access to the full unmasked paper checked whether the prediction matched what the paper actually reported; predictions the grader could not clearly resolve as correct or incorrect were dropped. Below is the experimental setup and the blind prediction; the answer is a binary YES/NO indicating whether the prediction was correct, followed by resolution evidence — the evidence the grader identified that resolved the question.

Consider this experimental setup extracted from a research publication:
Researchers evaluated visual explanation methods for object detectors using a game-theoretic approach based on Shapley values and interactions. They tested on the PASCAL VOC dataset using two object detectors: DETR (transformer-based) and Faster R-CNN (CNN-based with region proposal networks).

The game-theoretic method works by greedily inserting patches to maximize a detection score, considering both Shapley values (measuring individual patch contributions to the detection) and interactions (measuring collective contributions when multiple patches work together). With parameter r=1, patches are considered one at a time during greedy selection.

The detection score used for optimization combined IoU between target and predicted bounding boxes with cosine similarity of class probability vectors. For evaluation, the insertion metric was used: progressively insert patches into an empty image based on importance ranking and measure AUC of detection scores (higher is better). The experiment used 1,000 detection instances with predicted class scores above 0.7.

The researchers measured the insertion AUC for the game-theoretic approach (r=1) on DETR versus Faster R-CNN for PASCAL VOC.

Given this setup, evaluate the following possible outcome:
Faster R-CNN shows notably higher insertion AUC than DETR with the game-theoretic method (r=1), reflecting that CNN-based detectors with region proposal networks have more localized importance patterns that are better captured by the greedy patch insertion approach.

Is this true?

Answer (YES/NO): NO